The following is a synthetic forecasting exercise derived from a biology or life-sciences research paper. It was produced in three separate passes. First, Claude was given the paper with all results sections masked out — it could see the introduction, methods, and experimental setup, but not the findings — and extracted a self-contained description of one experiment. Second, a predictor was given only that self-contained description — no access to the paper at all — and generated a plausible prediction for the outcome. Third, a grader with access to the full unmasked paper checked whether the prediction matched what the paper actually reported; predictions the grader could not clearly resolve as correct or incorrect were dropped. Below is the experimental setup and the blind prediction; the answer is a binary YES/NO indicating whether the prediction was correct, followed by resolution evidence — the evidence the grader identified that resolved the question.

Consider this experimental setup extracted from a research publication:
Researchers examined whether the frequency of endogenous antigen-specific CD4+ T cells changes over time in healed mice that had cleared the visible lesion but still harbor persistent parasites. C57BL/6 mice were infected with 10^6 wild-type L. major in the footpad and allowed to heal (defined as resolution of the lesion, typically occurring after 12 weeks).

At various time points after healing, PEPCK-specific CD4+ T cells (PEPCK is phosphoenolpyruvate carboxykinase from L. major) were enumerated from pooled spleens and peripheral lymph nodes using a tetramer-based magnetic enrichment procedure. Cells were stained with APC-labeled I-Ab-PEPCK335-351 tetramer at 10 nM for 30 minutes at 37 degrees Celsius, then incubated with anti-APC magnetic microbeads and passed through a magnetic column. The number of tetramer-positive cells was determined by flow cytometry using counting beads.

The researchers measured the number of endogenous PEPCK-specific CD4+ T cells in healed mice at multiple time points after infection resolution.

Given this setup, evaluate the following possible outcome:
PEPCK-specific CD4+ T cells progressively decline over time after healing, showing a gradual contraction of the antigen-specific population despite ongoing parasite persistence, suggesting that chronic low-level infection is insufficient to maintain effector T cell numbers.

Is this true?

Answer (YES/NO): NO